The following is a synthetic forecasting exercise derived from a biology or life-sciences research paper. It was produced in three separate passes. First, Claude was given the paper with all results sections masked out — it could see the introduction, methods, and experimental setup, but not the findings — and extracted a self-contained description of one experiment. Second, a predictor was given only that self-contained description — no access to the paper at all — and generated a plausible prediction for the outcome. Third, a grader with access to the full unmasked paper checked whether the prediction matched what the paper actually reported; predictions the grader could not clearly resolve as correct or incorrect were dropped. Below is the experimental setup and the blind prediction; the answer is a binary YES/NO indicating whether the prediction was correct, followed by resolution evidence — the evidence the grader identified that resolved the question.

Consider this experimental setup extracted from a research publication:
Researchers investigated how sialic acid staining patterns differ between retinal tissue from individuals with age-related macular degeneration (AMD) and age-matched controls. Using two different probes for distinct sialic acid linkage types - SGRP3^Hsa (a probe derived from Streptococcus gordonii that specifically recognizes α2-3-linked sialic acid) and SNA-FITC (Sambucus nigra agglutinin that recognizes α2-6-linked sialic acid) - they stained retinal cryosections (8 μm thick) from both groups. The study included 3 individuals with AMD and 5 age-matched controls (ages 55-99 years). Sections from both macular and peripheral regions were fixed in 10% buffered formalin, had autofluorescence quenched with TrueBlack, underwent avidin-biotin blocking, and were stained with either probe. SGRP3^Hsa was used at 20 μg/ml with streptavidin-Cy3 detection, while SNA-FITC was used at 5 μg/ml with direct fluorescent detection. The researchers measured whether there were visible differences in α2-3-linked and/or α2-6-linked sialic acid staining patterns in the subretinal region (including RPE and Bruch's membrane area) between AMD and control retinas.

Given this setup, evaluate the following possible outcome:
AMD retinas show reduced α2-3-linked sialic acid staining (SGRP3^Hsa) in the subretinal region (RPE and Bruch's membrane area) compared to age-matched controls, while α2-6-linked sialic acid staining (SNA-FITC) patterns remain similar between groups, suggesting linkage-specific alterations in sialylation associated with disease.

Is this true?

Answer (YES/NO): NO